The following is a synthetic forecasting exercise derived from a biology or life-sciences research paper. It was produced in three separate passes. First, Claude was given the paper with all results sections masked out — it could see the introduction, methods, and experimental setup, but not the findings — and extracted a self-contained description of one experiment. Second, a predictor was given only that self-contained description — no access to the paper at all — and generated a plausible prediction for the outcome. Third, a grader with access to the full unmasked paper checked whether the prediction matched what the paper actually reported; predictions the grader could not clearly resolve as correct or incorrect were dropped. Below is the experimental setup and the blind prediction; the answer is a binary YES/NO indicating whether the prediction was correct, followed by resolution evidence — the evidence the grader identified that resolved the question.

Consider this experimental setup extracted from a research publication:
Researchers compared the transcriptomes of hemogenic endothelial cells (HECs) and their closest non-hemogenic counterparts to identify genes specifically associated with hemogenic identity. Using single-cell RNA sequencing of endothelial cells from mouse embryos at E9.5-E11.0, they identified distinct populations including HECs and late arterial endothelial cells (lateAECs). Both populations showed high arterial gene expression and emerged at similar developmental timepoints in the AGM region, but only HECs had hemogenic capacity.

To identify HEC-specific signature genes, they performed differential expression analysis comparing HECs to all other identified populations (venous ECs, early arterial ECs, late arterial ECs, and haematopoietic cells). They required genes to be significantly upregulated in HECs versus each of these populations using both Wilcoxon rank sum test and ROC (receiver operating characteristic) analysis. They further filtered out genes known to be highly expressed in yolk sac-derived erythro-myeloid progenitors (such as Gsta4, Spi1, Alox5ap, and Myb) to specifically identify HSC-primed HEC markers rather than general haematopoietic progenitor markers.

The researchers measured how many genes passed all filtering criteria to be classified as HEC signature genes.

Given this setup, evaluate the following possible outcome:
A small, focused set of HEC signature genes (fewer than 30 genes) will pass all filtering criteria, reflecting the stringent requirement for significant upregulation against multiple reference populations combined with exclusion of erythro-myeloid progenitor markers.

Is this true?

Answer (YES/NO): YES